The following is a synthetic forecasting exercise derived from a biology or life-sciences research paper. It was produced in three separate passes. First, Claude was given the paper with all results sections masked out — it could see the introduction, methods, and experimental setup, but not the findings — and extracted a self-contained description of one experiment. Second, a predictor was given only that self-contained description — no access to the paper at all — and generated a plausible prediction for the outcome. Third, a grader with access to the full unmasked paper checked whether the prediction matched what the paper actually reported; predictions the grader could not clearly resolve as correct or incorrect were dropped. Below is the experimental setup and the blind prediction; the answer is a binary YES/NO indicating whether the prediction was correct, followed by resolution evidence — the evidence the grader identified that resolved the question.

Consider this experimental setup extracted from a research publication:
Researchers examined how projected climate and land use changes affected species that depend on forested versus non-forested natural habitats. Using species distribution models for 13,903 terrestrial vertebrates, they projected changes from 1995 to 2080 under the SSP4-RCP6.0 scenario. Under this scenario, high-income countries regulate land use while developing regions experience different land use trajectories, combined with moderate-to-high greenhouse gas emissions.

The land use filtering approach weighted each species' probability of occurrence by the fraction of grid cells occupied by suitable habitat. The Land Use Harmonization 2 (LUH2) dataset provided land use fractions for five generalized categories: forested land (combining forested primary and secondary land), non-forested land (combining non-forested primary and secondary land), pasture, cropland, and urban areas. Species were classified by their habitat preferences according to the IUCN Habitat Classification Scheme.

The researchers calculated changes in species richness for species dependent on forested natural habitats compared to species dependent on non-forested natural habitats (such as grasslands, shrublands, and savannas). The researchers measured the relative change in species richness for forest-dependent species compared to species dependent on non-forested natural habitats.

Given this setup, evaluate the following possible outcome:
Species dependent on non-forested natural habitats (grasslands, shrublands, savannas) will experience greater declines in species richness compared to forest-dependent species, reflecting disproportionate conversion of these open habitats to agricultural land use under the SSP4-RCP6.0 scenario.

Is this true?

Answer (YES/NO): NO